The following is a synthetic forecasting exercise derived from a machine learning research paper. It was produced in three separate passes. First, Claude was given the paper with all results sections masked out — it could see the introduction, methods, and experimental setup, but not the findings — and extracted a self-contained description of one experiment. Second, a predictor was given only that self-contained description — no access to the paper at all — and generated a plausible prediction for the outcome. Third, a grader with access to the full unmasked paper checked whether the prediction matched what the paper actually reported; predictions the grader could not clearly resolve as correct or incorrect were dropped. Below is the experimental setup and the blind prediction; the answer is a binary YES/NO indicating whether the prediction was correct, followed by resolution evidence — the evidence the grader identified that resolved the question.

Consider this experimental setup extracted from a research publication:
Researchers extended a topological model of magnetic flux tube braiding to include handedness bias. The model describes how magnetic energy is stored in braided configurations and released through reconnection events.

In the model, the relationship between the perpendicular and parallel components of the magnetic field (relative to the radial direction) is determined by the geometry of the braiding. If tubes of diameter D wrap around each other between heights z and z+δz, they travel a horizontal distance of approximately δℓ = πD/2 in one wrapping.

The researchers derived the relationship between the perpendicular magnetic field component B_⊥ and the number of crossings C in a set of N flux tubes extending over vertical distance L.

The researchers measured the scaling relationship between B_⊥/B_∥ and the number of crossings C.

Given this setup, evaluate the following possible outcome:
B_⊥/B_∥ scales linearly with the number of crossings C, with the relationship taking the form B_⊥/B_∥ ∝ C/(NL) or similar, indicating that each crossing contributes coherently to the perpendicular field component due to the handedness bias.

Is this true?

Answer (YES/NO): NO